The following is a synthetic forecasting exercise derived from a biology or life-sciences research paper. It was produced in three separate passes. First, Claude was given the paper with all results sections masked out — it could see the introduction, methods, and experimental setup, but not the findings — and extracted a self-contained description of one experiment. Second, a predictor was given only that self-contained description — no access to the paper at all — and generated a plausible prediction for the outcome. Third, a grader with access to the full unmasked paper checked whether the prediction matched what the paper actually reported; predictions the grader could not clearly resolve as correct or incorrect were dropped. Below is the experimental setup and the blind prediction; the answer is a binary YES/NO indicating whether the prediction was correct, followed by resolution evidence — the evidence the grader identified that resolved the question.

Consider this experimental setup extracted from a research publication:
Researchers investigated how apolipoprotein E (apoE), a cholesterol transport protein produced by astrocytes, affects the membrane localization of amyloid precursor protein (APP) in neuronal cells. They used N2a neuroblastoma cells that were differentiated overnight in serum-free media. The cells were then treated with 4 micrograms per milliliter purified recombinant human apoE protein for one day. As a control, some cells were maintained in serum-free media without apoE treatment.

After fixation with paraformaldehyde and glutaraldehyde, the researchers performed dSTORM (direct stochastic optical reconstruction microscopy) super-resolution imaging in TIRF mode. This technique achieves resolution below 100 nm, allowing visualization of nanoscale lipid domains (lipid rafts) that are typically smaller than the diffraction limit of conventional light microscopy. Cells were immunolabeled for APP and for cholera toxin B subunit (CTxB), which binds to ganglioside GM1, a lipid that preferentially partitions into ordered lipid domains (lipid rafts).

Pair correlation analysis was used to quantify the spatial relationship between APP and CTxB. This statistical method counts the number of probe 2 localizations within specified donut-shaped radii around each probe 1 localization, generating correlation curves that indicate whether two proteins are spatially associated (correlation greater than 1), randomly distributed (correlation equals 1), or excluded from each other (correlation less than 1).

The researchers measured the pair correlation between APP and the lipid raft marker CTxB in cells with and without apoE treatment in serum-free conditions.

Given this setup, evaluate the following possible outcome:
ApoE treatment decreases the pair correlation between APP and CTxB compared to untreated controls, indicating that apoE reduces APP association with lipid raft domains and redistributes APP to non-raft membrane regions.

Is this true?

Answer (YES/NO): YES